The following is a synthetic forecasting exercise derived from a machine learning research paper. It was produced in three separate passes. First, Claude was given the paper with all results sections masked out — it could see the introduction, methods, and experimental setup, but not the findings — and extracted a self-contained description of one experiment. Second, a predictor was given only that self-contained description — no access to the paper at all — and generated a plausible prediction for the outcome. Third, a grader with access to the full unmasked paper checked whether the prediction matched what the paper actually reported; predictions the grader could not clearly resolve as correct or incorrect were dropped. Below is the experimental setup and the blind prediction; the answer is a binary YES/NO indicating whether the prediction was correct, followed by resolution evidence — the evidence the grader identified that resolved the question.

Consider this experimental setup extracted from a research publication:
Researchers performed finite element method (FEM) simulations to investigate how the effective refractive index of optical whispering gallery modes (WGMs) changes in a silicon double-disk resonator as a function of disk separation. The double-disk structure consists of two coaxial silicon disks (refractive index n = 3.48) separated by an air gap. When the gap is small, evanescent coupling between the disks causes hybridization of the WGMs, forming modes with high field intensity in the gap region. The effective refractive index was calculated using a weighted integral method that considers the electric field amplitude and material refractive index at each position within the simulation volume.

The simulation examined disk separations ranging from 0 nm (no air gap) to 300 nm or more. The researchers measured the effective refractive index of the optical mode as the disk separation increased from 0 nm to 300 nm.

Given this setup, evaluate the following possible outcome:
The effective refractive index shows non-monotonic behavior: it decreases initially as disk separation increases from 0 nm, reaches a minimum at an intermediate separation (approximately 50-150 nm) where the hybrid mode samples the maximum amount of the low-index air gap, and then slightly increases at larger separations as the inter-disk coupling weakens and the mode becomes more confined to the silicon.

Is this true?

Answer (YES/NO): NO